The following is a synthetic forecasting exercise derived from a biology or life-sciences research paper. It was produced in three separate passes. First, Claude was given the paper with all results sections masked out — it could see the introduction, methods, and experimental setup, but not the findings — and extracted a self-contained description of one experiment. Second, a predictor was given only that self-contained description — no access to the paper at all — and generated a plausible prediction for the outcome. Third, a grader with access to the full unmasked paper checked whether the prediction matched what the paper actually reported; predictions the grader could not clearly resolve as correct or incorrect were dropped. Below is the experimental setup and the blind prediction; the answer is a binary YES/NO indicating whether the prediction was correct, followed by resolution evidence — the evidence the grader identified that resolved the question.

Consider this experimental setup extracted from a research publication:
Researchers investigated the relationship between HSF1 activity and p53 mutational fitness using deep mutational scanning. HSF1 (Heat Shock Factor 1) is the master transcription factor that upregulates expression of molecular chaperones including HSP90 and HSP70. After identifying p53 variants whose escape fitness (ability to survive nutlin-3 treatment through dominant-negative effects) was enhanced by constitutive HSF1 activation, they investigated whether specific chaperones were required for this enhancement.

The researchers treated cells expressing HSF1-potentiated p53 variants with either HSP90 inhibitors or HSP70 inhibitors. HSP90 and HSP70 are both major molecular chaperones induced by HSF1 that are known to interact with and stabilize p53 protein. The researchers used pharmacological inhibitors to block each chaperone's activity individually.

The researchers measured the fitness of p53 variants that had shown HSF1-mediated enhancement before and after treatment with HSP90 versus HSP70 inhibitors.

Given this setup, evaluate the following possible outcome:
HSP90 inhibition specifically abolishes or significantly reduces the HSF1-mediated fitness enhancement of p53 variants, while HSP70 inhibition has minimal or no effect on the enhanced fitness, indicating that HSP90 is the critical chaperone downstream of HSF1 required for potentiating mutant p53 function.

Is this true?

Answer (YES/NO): NO